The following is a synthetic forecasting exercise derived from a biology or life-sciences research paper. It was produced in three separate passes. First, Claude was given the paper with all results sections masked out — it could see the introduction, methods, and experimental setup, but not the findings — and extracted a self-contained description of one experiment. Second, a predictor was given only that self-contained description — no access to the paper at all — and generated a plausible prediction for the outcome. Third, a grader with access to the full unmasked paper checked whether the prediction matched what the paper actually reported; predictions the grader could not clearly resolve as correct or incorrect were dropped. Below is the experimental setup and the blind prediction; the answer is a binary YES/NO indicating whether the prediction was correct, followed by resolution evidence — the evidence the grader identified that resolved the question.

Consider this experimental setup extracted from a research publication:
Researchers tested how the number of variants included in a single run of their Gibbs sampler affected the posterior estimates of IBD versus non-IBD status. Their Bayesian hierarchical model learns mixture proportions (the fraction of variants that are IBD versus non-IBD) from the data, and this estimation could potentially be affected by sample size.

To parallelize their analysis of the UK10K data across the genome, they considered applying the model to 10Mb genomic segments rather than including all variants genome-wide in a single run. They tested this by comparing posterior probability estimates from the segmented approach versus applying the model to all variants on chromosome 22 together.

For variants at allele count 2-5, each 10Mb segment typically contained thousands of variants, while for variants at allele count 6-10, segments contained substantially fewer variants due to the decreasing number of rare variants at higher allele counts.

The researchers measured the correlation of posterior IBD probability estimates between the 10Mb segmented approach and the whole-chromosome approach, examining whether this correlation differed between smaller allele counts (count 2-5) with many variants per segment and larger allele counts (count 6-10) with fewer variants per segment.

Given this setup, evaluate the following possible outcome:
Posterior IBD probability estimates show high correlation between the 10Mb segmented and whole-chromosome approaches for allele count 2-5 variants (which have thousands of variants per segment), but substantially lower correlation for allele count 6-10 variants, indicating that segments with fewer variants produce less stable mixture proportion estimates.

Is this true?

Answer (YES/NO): YES